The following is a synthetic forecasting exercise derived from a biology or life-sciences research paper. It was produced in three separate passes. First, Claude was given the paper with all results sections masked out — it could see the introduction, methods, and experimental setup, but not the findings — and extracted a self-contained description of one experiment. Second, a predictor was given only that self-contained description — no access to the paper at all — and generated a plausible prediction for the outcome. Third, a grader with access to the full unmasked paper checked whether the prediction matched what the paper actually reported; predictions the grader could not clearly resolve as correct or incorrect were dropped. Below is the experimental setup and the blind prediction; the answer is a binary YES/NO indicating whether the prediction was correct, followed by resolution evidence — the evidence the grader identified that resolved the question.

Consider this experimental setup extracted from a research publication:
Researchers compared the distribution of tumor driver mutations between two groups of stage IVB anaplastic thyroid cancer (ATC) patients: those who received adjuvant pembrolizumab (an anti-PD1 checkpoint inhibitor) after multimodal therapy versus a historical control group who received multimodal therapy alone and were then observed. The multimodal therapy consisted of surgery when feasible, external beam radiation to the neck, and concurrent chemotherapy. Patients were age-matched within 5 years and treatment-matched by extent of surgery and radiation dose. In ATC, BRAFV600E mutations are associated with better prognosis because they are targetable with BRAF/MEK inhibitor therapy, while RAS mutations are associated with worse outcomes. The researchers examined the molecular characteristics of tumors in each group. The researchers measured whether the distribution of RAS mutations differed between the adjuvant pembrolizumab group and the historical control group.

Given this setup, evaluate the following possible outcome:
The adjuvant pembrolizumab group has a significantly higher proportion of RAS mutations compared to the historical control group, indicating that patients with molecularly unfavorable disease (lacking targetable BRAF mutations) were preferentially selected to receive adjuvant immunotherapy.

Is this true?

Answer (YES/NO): NO